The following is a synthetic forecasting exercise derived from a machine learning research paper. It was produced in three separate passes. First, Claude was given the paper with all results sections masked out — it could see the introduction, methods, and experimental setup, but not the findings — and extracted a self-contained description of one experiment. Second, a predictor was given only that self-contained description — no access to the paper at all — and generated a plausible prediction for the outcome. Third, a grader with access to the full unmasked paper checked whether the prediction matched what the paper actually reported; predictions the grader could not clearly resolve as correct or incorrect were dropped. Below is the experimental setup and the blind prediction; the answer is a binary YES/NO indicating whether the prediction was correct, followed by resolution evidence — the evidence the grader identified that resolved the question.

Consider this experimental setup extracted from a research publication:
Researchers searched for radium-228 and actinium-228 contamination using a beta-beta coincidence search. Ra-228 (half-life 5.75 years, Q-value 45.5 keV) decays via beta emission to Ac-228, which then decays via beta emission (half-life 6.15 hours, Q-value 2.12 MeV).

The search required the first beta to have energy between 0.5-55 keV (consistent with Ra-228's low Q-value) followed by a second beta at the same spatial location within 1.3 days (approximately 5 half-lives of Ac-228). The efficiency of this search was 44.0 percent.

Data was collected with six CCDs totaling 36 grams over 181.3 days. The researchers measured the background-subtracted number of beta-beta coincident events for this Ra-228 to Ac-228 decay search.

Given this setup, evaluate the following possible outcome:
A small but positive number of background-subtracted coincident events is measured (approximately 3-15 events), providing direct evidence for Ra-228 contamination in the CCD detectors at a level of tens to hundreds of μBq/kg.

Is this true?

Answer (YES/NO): NO